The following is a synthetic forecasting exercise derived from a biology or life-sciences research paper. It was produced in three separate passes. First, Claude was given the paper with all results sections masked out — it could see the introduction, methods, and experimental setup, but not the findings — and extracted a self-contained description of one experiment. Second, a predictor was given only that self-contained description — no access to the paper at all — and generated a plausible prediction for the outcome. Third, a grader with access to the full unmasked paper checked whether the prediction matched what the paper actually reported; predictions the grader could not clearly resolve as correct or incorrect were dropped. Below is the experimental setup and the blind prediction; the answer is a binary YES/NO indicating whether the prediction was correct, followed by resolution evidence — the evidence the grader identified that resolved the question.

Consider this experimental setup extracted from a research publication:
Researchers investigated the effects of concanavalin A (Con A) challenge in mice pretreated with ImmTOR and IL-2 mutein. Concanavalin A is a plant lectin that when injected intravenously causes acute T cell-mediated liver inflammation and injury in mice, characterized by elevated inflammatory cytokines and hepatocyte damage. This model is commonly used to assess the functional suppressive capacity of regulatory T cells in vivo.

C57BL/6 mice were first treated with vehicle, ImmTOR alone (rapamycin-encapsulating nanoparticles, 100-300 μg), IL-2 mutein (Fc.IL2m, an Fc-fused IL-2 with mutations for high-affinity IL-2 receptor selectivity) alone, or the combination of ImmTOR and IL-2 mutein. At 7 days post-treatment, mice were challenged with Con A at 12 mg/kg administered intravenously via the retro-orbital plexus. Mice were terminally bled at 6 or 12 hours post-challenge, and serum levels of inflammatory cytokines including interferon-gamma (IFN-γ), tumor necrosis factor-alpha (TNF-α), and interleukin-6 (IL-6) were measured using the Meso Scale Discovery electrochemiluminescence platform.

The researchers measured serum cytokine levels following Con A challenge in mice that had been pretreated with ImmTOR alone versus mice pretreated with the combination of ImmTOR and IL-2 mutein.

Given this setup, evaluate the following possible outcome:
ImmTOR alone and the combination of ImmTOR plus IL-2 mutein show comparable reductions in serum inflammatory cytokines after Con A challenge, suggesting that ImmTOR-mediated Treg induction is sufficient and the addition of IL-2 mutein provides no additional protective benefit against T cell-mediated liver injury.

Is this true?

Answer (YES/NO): NO